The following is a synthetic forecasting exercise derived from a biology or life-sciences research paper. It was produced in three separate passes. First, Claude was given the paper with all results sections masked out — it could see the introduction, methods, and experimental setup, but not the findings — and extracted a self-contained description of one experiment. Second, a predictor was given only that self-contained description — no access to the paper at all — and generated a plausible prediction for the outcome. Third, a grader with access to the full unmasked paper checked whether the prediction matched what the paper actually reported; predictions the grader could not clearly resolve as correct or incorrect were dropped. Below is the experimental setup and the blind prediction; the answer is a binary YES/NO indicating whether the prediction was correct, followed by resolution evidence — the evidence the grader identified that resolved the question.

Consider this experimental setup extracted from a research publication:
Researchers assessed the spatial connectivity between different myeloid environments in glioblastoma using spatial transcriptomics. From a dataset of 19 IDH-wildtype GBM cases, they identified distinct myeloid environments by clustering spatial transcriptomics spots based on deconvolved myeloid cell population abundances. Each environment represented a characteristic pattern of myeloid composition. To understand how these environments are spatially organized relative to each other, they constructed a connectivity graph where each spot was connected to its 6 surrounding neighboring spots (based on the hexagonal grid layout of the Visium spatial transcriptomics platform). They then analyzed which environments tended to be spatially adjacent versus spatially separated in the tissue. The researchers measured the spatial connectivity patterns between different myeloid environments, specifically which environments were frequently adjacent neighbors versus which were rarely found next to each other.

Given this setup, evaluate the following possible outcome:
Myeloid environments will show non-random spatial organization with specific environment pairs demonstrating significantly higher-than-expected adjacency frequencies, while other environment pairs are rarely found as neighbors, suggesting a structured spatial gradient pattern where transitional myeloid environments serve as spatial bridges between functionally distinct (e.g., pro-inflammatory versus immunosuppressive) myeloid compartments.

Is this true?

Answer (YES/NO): NO